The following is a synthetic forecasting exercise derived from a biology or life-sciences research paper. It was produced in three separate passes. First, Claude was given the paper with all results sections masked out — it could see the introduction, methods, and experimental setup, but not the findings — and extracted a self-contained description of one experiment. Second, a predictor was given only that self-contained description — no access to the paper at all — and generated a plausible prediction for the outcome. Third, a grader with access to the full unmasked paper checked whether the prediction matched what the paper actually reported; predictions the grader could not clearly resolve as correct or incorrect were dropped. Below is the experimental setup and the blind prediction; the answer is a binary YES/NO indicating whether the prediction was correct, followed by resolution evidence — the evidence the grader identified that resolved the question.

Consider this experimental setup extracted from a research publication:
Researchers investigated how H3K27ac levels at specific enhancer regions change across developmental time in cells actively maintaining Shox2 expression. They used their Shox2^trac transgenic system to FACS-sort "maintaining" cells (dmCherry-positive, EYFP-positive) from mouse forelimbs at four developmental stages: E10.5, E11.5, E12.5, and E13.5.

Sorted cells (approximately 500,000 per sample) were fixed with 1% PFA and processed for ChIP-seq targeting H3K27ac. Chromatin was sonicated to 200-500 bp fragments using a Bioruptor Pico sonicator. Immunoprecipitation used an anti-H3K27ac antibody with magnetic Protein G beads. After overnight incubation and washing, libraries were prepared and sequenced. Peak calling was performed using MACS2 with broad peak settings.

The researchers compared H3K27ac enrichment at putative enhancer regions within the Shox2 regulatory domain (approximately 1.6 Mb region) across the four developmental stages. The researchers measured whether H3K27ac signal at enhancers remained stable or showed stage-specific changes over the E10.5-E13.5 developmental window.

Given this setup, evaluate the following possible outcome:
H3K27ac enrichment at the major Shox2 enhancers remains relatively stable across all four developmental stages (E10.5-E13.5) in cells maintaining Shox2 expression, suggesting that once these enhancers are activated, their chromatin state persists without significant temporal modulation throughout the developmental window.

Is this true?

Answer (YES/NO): NO